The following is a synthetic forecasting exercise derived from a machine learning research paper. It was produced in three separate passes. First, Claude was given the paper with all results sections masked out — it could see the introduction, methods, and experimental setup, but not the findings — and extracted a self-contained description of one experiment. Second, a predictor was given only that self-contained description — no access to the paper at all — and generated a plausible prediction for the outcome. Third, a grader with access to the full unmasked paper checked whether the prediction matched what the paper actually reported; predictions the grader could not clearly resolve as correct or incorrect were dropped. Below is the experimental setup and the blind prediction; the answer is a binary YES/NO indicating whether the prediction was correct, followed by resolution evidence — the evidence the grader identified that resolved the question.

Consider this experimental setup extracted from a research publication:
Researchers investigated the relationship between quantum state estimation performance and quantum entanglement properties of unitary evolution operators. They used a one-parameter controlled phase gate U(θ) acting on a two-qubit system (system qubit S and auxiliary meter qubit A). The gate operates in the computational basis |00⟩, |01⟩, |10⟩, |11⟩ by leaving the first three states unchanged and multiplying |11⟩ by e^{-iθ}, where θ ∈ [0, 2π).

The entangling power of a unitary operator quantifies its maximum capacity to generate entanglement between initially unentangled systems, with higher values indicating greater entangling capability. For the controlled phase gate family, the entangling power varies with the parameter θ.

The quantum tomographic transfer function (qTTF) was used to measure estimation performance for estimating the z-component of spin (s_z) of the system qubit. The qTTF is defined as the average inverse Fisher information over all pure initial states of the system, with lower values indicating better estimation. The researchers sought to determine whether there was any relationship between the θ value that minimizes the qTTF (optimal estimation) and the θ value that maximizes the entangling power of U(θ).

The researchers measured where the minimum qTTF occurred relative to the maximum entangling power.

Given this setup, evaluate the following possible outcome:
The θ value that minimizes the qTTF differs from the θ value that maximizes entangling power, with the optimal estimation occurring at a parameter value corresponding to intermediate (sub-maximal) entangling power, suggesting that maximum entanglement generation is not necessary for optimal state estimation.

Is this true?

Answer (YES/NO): NO